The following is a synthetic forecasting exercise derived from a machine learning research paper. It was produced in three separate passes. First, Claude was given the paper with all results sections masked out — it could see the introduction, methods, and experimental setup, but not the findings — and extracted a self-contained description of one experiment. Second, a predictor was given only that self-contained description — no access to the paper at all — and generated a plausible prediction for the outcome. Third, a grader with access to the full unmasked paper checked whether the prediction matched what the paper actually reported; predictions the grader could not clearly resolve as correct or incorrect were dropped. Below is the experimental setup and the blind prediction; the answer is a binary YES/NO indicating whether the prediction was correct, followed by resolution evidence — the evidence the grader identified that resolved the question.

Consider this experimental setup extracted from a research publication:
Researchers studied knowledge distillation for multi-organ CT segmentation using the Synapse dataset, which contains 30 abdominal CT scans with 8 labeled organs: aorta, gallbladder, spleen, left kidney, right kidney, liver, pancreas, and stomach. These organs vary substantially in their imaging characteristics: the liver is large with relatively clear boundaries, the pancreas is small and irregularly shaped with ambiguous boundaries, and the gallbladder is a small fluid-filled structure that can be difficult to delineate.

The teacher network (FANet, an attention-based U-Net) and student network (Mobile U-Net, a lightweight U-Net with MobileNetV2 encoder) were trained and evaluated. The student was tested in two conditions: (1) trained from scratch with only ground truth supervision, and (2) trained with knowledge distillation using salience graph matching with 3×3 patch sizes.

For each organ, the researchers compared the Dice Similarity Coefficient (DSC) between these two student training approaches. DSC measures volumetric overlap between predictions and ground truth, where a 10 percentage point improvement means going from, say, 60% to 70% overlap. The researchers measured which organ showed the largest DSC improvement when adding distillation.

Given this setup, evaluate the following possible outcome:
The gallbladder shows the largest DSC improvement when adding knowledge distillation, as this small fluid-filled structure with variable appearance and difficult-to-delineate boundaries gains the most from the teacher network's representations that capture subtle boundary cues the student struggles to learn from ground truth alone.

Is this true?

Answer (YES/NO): YES